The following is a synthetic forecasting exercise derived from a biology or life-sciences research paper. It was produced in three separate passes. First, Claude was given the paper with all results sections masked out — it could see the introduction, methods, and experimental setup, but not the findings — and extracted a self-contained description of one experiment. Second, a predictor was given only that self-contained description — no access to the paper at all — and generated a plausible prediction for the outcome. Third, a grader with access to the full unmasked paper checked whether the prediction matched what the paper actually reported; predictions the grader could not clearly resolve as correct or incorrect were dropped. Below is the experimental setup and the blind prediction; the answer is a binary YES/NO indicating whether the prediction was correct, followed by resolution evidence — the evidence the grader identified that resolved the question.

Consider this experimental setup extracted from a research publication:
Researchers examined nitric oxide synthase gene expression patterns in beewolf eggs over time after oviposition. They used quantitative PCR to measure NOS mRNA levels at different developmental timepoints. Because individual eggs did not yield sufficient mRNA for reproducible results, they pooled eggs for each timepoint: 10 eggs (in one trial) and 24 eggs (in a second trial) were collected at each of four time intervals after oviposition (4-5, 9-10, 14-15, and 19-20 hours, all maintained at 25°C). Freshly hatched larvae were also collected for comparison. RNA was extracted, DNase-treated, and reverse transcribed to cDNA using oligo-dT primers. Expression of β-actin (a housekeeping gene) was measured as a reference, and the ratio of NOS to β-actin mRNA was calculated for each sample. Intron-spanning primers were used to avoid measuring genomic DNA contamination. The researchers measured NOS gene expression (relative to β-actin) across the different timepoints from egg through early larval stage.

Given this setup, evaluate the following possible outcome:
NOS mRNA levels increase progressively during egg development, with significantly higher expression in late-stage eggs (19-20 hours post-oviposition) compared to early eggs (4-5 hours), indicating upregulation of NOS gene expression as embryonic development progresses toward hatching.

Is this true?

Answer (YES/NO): NO